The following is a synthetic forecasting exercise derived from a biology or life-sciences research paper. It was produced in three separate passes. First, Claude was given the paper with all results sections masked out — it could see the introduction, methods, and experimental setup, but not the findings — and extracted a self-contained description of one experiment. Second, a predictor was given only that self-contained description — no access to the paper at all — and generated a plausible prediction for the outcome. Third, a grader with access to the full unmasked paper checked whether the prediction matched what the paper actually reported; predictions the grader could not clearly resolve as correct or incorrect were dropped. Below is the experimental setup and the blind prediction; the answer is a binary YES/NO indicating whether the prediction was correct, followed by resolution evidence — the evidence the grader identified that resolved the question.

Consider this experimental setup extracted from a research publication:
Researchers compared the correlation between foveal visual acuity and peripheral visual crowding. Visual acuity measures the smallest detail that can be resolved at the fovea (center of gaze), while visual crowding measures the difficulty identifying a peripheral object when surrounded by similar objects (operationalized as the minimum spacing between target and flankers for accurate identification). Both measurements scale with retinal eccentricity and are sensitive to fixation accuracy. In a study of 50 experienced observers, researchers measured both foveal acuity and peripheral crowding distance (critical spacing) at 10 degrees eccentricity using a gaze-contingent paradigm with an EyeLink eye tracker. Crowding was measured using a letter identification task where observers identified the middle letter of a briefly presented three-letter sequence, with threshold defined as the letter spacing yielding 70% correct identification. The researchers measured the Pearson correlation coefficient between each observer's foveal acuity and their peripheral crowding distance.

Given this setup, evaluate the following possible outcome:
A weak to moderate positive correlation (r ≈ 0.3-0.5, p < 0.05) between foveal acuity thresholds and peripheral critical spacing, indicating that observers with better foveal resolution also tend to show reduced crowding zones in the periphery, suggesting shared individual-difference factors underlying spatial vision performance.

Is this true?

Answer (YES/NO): NO